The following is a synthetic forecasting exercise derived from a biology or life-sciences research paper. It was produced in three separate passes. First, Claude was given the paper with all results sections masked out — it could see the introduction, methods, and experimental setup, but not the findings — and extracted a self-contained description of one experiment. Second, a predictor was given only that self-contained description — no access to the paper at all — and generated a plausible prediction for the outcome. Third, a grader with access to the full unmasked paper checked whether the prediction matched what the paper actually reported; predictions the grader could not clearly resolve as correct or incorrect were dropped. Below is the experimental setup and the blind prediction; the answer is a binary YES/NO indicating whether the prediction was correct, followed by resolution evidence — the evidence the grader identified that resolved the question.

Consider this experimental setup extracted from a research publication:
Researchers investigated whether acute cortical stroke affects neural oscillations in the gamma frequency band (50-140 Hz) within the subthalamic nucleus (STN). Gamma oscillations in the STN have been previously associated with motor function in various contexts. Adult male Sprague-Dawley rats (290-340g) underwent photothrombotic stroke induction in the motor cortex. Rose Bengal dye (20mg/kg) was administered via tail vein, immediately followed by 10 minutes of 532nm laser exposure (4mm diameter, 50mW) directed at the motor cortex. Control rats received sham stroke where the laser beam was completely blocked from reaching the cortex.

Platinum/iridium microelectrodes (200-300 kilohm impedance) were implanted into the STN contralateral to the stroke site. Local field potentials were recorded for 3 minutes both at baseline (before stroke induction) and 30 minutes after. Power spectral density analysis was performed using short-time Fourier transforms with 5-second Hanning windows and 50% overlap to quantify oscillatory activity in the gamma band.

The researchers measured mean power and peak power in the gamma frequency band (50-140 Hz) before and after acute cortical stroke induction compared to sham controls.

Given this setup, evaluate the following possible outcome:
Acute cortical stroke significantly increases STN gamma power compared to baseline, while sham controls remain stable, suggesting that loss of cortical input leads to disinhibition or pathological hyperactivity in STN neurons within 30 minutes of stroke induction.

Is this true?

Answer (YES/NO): NO